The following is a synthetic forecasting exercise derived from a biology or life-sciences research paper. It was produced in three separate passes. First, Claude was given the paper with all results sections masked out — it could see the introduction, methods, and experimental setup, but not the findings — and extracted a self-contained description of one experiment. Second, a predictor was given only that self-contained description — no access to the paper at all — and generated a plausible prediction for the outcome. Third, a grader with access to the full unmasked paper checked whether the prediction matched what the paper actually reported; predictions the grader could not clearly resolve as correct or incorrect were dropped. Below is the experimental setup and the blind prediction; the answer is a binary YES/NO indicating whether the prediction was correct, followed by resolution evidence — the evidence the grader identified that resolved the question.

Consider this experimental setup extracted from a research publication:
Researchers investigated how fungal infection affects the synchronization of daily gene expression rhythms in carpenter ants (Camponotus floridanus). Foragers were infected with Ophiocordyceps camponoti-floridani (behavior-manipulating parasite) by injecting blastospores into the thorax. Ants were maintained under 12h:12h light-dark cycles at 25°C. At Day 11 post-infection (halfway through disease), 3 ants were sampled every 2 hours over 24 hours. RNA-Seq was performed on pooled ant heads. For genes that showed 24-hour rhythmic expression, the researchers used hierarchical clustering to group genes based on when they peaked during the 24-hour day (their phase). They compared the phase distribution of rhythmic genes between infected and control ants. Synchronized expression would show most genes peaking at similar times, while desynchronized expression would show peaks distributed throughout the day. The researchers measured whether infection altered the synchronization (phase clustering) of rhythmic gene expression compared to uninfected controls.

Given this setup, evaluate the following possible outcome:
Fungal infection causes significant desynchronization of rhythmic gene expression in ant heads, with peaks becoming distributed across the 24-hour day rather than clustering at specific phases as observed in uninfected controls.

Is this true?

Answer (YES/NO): NO